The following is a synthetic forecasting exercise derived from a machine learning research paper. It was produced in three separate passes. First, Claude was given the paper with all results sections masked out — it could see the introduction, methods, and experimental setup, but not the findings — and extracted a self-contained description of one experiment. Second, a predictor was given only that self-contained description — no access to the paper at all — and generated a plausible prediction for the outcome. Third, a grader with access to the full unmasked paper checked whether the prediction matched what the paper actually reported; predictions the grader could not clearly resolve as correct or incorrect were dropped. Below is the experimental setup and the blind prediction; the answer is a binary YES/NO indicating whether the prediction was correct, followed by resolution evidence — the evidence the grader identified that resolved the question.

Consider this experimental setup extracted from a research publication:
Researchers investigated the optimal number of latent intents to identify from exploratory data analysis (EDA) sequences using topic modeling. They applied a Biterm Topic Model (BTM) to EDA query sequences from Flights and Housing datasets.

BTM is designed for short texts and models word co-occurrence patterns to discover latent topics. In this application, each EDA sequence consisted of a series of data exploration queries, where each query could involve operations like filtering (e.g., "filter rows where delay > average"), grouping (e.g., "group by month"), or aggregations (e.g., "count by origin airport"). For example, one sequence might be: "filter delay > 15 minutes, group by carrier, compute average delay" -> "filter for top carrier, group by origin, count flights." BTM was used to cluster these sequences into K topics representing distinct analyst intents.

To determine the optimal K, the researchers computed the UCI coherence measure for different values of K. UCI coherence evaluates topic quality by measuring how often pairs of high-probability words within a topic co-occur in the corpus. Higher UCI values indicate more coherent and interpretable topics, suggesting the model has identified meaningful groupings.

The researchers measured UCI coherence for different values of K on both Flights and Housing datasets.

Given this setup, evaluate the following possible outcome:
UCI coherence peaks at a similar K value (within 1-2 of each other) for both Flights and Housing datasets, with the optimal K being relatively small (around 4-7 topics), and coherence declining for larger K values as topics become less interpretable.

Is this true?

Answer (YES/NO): YES